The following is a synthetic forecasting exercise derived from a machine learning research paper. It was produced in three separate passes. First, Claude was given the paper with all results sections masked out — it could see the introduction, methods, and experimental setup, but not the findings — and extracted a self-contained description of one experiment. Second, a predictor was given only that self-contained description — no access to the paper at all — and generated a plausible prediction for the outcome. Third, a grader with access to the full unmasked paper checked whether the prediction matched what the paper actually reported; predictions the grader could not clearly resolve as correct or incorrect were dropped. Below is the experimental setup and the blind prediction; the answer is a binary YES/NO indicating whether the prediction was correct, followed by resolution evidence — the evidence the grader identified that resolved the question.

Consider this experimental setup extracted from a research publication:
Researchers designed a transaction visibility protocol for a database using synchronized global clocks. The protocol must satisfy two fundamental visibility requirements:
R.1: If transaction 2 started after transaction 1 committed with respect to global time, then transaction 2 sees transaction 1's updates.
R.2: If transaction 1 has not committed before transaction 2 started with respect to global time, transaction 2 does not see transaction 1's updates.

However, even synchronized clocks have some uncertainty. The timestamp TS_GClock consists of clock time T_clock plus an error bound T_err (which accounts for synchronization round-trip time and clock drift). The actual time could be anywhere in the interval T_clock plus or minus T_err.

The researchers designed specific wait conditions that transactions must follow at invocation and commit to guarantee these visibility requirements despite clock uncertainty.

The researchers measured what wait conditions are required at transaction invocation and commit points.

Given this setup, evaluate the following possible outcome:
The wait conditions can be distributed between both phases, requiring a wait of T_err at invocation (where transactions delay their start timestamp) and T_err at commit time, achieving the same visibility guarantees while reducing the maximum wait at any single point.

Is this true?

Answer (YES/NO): YES